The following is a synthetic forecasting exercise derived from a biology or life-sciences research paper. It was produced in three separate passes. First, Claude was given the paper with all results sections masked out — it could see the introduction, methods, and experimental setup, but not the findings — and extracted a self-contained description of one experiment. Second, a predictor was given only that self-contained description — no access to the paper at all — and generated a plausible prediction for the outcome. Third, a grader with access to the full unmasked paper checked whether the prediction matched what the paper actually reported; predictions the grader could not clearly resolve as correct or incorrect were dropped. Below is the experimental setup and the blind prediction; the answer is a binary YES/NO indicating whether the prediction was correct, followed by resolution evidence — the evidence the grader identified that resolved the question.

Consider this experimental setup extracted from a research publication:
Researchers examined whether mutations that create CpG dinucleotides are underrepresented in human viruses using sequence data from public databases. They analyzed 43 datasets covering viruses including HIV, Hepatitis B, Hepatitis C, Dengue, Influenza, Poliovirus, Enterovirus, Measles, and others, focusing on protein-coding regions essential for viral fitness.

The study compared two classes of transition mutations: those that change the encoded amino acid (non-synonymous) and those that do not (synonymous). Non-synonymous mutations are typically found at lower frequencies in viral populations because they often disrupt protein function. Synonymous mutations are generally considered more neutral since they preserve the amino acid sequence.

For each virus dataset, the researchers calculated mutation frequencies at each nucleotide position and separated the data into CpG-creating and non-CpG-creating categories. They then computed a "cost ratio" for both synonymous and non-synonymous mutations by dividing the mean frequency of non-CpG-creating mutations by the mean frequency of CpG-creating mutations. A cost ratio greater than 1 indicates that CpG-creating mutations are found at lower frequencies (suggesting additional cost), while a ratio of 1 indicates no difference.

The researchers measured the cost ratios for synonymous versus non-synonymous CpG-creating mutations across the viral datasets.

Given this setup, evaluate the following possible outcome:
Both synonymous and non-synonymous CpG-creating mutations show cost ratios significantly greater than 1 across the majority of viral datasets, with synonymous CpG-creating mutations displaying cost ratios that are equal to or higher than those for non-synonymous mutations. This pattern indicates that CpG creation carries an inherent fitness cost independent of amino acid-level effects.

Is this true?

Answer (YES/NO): NO